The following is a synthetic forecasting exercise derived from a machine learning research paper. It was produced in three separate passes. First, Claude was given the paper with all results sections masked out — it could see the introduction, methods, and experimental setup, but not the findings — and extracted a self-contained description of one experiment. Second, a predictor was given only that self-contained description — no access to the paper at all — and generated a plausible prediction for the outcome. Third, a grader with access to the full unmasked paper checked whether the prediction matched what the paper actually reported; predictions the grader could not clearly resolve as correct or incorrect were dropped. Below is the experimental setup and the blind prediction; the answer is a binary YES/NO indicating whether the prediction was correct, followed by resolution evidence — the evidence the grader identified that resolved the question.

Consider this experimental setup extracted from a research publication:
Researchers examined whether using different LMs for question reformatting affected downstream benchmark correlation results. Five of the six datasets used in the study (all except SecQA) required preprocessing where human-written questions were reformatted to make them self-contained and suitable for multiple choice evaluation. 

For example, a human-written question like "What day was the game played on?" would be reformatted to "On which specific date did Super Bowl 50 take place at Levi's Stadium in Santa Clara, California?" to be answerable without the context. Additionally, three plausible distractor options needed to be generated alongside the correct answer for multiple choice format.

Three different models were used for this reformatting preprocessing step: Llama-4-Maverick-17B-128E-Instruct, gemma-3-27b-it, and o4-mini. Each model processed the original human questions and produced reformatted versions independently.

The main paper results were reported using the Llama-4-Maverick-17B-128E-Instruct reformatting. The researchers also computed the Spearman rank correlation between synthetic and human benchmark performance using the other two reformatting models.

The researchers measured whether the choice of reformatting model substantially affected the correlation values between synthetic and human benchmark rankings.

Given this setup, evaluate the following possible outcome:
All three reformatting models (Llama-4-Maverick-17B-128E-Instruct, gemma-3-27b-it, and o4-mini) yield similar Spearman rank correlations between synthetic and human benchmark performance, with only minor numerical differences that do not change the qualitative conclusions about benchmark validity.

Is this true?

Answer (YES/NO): YES